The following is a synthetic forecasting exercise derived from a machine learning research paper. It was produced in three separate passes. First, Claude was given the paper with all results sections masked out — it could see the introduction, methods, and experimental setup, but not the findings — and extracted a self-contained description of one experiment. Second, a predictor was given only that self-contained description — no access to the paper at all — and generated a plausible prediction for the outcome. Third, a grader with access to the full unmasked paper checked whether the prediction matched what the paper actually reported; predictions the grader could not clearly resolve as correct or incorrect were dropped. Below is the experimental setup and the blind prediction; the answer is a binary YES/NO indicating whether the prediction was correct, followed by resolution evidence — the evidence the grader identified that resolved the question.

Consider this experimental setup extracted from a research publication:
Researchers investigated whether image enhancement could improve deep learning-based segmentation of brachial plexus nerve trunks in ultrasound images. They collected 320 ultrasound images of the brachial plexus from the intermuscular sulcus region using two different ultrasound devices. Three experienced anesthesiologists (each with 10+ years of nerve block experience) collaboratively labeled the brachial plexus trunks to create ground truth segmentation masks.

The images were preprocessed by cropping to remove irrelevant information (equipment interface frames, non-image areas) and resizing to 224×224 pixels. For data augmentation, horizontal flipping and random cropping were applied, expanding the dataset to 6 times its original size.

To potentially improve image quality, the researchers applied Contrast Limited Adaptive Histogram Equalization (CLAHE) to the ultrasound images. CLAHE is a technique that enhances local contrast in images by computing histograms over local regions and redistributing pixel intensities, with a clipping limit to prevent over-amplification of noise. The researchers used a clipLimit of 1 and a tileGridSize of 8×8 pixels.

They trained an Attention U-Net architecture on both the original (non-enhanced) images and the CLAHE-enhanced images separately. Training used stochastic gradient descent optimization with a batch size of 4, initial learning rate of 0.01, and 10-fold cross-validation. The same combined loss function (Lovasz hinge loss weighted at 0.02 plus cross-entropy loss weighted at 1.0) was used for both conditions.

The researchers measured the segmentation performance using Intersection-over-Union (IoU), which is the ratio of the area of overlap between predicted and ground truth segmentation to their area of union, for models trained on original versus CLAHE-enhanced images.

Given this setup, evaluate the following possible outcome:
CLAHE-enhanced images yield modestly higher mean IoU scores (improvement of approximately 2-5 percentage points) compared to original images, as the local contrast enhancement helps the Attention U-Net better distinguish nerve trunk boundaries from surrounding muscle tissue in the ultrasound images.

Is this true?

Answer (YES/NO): NO